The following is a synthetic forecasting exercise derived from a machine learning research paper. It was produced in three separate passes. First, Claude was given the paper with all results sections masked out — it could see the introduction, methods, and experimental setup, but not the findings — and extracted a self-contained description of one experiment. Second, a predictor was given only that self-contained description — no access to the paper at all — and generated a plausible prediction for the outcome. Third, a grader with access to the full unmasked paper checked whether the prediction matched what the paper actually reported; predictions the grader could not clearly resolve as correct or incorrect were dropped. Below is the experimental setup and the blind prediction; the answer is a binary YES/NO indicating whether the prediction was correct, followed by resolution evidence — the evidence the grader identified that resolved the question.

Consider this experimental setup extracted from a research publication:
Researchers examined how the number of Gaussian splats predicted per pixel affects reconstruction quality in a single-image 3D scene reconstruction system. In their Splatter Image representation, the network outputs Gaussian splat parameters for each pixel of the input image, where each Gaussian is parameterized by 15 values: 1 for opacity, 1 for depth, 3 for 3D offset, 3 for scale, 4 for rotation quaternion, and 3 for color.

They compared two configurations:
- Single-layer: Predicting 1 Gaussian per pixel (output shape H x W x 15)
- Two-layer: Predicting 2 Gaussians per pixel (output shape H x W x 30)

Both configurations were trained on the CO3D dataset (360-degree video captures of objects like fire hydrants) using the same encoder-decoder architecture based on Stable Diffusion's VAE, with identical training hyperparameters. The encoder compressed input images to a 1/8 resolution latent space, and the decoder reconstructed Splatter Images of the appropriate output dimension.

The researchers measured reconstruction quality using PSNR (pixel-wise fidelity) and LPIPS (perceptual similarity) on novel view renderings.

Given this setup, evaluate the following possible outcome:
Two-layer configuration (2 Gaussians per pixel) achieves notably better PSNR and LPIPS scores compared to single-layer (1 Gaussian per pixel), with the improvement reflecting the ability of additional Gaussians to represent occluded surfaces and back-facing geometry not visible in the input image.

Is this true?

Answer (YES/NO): NO